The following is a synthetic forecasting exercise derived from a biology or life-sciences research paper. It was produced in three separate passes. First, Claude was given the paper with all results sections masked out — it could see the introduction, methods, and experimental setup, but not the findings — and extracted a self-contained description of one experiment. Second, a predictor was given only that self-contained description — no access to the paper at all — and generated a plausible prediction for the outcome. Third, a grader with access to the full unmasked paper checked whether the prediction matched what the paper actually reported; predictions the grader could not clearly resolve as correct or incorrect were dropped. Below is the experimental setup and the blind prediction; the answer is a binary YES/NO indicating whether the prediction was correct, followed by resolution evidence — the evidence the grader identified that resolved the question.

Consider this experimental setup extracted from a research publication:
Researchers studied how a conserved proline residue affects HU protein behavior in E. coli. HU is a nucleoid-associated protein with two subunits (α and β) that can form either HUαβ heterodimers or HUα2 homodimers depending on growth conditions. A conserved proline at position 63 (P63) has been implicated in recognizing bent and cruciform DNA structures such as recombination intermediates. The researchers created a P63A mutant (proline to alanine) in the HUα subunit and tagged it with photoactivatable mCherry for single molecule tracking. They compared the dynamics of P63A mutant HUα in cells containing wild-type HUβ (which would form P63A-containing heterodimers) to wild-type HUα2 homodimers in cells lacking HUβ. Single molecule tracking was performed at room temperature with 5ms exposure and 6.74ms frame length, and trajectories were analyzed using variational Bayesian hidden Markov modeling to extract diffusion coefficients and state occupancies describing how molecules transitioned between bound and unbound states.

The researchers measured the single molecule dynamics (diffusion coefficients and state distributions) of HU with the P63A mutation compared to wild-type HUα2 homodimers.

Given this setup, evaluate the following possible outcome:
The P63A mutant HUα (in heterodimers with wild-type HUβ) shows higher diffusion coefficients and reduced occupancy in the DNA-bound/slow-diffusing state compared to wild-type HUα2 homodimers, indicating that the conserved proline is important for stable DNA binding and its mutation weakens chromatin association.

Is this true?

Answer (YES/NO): NO